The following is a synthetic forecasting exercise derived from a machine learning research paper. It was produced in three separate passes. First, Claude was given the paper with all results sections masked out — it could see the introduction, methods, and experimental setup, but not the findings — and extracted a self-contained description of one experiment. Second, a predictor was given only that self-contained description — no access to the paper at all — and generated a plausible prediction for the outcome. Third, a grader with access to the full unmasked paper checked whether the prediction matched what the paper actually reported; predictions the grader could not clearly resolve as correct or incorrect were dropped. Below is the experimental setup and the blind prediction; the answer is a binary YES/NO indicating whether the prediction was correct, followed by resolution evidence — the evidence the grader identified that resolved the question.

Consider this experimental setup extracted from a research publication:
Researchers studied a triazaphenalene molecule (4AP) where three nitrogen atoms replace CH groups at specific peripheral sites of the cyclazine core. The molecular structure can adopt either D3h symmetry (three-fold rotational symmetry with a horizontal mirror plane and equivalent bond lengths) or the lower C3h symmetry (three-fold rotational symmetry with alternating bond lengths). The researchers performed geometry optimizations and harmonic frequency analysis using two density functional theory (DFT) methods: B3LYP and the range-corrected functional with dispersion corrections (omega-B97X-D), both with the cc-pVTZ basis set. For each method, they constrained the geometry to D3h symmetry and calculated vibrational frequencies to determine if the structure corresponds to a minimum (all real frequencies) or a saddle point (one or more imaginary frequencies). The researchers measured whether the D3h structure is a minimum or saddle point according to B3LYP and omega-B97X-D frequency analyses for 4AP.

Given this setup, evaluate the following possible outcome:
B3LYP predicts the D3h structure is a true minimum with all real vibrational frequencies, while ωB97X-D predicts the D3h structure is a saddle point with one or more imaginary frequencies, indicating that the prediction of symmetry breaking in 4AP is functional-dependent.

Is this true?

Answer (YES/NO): NO